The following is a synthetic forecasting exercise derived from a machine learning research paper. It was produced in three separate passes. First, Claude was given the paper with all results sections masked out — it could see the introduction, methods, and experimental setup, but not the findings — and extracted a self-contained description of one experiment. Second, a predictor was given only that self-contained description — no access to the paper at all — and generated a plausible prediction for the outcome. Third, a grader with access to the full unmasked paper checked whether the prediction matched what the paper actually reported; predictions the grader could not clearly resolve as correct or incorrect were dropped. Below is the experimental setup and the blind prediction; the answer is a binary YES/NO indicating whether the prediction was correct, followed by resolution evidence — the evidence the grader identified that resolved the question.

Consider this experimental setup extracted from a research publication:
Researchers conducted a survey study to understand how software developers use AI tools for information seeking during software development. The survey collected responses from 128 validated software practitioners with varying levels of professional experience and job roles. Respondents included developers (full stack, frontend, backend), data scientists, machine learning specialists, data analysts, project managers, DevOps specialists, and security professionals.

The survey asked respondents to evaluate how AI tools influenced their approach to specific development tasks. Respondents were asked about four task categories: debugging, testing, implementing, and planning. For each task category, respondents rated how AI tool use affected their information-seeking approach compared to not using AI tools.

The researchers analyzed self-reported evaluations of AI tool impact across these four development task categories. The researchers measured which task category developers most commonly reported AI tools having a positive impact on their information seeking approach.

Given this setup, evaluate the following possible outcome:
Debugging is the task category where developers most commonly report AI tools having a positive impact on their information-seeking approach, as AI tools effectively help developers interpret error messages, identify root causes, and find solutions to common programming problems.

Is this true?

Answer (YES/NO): NO